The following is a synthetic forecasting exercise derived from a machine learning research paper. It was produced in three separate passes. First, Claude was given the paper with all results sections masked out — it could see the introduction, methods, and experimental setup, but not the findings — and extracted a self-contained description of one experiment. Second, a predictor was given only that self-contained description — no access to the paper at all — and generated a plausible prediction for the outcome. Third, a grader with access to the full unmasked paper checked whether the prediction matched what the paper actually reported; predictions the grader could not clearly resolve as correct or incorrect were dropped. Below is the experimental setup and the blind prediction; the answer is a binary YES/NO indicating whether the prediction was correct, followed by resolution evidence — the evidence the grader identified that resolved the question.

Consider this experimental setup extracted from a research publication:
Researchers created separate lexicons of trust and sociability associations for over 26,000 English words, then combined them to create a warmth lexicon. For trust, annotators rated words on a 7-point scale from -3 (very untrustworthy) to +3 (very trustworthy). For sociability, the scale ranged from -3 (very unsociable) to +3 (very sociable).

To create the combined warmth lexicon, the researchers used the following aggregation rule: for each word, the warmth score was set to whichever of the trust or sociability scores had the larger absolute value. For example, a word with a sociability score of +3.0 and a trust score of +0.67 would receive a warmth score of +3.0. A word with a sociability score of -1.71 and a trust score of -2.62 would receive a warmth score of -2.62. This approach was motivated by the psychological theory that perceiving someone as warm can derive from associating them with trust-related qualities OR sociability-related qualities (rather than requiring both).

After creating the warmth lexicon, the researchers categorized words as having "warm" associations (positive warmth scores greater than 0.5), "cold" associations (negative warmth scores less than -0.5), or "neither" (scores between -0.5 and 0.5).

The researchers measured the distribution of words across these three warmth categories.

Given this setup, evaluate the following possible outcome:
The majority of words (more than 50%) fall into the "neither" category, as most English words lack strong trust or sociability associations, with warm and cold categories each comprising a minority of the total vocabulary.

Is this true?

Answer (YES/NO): NO